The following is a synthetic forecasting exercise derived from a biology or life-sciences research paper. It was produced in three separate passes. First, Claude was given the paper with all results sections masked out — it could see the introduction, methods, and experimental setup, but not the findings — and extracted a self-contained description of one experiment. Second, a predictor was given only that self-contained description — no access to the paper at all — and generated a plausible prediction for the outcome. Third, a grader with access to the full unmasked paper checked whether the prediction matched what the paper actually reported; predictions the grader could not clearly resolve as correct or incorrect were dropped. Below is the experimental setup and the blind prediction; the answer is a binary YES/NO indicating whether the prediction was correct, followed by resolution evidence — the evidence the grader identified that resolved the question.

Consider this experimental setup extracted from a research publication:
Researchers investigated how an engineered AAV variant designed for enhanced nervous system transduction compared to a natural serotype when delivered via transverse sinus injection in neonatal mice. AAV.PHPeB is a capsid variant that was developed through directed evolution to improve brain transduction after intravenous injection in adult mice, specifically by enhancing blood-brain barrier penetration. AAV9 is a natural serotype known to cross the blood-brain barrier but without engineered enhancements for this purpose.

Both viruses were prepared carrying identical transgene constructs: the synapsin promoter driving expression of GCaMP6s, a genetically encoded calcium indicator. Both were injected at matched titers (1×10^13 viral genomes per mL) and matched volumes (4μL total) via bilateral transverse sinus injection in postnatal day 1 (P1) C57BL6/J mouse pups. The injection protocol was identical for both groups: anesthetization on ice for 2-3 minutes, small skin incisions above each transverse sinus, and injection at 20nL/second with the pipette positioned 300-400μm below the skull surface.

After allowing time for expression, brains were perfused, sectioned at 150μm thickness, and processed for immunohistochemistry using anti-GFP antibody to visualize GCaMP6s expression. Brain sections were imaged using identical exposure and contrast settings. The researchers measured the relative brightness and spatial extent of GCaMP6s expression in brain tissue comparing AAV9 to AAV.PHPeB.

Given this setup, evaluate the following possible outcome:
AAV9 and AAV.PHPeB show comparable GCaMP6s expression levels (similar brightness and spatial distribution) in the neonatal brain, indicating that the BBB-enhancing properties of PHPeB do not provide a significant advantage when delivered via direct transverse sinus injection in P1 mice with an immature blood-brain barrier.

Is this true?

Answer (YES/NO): NO